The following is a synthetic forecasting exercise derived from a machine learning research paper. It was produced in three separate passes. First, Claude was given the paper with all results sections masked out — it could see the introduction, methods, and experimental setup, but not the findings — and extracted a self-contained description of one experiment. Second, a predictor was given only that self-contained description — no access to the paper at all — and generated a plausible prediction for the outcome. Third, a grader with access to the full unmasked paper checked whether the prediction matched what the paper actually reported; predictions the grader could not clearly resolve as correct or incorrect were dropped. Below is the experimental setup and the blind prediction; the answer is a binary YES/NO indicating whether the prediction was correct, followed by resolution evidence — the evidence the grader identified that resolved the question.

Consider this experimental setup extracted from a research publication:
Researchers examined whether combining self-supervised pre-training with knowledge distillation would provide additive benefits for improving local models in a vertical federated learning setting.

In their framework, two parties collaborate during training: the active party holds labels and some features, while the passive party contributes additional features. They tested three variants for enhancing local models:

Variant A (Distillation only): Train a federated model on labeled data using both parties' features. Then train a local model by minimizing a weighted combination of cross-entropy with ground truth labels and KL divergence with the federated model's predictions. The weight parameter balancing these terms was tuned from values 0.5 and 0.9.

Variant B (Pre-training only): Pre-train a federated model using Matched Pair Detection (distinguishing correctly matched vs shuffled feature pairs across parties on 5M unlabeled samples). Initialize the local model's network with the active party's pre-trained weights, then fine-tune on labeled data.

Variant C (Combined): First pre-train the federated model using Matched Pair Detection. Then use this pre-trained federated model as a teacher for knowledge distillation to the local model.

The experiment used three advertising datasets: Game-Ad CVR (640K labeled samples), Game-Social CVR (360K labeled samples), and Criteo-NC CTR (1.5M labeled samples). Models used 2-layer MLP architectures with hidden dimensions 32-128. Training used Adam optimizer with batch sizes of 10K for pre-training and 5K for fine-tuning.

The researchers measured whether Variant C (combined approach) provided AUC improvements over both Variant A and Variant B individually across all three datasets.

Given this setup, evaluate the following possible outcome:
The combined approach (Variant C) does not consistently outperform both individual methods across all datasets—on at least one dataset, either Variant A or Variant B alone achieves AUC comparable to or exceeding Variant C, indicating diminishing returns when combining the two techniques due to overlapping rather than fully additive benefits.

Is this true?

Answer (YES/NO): NO